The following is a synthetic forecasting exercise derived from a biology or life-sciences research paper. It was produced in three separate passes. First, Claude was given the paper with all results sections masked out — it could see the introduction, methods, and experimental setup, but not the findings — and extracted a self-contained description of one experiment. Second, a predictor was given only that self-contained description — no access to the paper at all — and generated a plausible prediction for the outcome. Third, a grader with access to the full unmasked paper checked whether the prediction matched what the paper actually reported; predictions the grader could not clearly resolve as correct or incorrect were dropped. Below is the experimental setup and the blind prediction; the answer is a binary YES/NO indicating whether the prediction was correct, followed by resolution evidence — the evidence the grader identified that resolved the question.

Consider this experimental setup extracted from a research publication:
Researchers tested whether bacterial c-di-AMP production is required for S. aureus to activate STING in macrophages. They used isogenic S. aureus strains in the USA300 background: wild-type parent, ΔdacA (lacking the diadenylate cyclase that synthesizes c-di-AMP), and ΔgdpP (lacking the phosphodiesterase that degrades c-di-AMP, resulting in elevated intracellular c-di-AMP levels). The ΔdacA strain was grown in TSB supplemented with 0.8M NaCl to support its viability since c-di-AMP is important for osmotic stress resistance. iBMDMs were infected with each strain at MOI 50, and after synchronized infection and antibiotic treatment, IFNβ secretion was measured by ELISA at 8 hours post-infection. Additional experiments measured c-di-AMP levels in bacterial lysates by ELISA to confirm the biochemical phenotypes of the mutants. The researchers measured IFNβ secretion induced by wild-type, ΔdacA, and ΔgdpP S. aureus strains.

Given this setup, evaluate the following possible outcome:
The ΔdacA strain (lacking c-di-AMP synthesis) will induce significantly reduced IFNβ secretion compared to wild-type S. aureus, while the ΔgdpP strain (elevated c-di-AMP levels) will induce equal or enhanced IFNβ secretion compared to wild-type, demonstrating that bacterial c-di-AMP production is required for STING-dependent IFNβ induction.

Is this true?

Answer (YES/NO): YES